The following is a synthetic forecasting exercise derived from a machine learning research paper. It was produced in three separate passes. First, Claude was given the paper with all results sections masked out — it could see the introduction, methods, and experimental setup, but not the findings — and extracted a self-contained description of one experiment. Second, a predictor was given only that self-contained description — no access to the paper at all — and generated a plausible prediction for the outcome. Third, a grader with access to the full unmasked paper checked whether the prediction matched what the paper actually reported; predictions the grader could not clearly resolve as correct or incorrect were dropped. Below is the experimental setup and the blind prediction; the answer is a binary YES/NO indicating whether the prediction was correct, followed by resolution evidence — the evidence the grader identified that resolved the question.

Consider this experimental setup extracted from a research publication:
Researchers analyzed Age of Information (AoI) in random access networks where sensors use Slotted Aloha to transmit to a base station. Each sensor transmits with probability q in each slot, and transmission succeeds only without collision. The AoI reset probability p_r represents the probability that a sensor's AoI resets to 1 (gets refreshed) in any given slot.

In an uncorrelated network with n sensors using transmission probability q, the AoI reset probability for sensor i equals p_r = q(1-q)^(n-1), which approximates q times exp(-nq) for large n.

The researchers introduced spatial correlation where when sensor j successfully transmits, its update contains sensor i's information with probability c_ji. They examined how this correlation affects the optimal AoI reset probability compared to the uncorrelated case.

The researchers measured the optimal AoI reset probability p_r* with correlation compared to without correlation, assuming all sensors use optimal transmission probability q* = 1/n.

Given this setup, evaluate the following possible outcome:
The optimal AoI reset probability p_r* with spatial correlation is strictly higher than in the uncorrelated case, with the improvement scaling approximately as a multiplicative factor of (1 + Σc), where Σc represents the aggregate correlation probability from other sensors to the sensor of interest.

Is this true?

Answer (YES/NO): YES